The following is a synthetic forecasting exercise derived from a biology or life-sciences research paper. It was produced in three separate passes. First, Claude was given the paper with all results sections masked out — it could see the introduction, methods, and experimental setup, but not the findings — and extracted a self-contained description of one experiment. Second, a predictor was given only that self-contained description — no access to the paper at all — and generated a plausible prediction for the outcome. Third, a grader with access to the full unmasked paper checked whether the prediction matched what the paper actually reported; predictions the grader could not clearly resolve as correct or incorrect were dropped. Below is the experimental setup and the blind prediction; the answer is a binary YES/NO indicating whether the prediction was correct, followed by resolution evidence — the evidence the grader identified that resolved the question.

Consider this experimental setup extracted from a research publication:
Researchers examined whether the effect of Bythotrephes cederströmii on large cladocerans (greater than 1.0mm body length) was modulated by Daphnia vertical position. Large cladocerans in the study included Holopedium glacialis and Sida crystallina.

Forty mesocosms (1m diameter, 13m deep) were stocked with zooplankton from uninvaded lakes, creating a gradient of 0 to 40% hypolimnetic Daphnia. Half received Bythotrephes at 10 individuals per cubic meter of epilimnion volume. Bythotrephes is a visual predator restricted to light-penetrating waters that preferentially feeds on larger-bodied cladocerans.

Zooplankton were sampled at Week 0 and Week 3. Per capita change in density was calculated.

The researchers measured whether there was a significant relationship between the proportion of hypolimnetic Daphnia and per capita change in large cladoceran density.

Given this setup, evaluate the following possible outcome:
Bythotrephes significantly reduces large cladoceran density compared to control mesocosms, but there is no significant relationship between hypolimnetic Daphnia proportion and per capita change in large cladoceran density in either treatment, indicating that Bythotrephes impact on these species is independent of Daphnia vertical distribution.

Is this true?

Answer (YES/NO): NO